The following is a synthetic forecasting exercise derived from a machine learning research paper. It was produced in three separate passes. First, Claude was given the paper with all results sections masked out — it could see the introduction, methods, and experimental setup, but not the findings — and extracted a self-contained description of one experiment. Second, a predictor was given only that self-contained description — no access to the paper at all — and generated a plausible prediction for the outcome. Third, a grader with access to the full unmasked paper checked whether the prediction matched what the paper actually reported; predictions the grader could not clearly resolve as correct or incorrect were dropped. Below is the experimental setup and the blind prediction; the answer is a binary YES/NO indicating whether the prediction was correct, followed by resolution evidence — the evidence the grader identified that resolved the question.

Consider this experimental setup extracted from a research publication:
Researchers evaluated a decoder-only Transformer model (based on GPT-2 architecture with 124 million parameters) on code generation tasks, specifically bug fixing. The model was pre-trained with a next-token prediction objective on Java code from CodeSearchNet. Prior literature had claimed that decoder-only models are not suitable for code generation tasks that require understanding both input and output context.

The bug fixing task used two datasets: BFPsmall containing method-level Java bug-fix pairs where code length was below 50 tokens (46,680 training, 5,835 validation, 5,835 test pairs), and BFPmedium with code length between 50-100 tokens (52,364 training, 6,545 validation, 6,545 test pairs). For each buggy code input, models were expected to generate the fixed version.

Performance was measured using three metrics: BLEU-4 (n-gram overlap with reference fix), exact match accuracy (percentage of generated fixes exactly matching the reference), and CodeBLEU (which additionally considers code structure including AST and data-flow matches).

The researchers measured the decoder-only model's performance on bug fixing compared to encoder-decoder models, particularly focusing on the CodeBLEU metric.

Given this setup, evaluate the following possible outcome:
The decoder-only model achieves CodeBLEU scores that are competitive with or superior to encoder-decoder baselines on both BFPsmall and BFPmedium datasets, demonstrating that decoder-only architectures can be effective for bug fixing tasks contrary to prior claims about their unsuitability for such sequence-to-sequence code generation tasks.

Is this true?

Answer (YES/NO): NO